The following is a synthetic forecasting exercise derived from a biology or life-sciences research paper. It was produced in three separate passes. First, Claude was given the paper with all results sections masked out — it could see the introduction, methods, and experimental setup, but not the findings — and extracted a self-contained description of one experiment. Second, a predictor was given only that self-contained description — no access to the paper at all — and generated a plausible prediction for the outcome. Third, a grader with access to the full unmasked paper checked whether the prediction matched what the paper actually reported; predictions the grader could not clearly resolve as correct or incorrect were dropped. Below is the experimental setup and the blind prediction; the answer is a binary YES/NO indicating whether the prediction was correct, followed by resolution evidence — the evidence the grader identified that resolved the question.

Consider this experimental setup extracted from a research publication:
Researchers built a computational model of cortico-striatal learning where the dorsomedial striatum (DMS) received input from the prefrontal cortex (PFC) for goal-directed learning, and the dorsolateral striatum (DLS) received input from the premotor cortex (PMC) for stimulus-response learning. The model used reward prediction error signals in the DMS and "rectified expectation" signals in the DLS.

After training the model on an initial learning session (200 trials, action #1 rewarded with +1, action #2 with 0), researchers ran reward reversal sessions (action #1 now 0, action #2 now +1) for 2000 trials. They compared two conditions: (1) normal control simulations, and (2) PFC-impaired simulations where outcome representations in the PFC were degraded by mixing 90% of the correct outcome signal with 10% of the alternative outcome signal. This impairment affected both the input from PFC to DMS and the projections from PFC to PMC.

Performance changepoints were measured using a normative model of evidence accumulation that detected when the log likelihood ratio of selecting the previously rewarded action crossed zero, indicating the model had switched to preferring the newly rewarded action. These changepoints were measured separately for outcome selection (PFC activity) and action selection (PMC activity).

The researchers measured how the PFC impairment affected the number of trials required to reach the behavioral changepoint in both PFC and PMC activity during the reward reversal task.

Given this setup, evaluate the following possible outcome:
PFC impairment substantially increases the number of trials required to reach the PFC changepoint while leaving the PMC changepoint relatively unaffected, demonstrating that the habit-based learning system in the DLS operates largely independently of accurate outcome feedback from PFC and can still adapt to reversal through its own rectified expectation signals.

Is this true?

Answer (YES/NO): NO